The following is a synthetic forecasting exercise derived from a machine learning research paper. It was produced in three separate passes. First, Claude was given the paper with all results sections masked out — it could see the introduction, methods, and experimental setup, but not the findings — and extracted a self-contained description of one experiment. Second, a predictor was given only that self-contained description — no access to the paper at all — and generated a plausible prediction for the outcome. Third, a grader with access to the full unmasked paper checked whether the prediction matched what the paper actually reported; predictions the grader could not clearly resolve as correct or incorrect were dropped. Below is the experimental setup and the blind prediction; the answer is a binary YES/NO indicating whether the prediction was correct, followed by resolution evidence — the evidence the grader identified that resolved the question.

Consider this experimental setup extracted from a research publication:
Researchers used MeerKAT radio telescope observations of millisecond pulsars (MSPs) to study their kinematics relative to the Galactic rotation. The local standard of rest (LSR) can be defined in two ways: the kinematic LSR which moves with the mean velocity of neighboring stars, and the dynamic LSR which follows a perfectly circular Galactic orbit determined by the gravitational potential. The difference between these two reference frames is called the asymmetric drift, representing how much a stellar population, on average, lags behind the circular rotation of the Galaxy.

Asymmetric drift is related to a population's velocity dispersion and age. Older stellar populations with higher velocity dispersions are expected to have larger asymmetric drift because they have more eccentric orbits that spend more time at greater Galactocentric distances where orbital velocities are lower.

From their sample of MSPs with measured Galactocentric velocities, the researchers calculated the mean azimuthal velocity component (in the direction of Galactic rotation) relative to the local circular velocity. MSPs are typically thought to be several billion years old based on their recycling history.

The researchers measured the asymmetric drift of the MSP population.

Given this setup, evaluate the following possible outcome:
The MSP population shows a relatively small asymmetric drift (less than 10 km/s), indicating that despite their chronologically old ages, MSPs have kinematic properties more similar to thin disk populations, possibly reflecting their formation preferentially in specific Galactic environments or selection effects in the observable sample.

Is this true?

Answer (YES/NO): NO